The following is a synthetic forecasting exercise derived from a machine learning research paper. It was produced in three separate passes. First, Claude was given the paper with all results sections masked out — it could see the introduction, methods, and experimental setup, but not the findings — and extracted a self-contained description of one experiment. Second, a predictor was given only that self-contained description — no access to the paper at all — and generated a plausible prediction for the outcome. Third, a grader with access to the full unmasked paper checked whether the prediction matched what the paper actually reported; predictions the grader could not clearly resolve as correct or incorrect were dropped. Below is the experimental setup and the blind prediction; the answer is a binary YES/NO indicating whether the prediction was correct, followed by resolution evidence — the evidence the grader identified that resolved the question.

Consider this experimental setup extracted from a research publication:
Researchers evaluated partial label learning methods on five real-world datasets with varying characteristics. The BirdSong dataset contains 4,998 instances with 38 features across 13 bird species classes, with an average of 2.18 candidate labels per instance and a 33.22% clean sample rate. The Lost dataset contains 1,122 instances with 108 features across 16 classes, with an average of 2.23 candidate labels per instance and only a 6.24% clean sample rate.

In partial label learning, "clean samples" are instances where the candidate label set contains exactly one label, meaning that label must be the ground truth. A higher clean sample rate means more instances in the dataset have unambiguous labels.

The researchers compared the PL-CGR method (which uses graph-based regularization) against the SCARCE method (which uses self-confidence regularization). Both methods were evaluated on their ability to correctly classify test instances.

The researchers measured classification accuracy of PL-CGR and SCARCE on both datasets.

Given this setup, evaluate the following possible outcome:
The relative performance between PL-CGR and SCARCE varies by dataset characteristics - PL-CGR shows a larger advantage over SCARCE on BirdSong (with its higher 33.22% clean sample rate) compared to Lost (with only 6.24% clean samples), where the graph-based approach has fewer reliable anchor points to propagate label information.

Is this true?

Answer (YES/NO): NO